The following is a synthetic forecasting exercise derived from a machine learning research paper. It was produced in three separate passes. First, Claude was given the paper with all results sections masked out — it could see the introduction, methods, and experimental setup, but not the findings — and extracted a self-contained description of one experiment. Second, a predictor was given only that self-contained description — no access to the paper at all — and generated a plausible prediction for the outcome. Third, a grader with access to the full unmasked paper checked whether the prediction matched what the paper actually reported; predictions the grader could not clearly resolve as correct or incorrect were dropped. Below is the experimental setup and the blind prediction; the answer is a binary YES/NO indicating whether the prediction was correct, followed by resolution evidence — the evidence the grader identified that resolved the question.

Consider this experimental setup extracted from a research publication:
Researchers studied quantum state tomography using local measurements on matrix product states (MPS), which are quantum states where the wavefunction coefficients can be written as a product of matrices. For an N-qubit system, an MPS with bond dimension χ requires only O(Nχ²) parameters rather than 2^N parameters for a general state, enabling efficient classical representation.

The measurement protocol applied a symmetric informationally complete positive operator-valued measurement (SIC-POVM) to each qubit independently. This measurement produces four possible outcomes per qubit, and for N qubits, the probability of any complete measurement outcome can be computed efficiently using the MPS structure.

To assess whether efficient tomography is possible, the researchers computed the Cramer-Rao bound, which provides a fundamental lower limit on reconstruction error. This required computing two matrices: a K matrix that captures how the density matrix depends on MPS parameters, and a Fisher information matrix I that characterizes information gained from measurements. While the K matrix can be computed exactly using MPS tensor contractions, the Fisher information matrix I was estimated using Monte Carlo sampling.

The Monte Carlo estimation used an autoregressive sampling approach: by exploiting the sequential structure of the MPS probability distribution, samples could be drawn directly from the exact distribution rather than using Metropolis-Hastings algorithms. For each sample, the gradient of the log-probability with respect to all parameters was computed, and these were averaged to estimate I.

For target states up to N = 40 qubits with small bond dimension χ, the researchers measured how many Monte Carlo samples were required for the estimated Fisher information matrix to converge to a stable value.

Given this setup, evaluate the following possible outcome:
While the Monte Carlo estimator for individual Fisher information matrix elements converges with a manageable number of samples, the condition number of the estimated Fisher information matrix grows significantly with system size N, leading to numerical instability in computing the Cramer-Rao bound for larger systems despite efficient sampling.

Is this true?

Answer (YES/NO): NO